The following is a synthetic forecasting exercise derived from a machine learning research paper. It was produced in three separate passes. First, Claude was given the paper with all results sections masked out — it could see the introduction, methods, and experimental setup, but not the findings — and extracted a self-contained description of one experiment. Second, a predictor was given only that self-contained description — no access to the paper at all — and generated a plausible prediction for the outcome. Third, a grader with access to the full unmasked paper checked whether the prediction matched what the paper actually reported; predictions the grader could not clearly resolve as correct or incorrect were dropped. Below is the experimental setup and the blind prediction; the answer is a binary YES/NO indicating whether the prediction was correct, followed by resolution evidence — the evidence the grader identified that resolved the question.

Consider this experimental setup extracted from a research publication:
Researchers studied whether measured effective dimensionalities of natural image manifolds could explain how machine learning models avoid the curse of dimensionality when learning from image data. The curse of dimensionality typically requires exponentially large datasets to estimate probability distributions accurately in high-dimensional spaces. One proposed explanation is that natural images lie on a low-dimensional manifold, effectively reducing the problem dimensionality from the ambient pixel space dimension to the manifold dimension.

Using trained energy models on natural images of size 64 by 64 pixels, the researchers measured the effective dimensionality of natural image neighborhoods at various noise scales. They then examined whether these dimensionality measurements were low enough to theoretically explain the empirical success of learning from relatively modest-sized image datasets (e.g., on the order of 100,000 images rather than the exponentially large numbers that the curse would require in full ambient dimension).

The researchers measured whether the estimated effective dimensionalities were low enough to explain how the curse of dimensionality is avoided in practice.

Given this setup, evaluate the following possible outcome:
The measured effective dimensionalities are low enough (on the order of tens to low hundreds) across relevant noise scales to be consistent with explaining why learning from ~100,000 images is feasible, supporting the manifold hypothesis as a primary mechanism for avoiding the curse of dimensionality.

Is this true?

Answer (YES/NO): NO